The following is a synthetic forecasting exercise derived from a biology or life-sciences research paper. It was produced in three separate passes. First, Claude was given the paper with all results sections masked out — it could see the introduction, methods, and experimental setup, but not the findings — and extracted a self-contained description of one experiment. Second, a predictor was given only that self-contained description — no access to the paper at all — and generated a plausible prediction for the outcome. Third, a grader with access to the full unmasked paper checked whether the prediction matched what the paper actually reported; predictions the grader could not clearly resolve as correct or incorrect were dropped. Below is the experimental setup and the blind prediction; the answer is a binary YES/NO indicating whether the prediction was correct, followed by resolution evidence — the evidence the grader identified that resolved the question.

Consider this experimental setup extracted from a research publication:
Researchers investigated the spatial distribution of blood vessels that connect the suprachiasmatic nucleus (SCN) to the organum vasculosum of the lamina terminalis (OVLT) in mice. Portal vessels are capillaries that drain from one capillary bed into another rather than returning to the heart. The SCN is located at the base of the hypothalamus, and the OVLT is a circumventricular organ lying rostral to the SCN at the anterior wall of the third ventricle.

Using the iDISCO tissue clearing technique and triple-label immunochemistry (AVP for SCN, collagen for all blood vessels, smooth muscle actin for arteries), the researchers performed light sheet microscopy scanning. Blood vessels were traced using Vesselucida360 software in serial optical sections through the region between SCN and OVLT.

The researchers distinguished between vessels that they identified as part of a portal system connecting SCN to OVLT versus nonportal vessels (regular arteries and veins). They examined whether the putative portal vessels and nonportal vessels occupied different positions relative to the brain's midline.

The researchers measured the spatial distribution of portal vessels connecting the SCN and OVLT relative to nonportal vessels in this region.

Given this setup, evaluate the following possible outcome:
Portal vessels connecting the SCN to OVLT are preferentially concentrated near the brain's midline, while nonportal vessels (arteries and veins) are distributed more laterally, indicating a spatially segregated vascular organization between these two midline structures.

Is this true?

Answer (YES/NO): YES